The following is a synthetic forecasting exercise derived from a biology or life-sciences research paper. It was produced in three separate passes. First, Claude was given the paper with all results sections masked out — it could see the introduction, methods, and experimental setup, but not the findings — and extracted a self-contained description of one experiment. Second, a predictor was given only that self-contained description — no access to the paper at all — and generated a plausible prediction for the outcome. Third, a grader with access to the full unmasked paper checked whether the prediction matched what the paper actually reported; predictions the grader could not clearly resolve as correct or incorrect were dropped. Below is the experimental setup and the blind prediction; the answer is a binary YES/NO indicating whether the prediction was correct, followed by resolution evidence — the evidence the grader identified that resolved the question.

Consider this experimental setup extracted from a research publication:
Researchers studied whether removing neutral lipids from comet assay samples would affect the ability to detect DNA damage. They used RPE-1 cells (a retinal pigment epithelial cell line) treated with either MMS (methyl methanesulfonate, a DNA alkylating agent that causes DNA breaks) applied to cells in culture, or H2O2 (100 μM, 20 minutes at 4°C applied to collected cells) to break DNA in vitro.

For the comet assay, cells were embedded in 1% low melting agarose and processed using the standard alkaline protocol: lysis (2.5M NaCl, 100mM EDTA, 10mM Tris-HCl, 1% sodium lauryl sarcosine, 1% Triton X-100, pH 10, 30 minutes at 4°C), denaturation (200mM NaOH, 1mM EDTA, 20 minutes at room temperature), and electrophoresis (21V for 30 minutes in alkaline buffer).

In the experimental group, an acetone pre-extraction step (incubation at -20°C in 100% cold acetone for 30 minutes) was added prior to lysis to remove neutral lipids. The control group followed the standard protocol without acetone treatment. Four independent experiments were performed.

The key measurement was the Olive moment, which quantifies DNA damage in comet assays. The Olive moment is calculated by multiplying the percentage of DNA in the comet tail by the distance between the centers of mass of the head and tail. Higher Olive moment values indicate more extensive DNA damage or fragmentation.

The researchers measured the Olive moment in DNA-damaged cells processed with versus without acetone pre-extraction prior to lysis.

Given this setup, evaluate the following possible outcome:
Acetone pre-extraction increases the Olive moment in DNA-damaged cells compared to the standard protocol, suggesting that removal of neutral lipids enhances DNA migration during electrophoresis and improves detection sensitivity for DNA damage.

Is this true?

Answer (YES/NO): NO